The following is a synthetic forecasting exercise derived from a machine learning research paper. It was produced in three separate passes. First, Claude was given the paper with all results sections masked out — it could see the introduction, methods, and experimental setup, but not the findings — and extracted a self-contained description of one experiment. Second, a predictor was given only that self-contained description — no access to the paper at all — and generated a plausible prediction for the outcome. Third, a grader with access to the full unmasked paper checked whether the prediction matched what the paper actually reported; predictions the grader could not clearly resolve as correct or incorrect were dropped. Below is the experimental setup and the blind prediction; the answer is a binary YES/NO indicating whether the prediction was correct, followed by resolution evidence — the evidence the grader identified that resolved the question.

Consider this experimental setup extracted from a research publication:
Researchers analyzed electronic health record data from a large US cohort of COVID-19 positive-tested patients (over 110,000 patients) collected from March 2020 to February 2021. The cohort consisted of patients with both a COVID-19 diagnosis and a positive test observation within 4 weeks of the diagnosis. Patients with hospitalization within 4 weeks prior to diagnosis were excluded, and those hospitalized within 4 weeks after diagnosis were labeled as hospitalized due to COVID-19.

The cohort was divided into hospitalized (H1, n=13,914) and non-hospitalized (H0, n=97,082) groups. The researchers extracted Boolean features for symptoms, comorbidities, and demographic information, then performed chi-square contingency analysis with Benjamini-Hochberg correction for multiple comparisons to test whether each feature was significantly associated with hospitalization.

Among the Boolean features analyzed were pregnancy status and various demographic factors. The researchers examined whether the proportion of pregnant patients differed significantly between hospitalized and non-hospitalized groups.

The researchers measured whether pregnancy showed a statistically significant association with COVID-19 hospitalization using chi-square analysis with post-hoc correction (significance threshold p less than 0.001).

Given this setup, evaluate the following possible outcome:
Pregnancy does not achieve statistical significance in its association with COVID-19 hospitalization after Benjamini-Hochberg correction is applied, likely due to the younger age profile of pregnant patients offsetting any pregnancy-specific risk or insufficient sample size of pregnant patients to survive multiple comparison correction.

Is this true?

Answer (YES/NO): YES